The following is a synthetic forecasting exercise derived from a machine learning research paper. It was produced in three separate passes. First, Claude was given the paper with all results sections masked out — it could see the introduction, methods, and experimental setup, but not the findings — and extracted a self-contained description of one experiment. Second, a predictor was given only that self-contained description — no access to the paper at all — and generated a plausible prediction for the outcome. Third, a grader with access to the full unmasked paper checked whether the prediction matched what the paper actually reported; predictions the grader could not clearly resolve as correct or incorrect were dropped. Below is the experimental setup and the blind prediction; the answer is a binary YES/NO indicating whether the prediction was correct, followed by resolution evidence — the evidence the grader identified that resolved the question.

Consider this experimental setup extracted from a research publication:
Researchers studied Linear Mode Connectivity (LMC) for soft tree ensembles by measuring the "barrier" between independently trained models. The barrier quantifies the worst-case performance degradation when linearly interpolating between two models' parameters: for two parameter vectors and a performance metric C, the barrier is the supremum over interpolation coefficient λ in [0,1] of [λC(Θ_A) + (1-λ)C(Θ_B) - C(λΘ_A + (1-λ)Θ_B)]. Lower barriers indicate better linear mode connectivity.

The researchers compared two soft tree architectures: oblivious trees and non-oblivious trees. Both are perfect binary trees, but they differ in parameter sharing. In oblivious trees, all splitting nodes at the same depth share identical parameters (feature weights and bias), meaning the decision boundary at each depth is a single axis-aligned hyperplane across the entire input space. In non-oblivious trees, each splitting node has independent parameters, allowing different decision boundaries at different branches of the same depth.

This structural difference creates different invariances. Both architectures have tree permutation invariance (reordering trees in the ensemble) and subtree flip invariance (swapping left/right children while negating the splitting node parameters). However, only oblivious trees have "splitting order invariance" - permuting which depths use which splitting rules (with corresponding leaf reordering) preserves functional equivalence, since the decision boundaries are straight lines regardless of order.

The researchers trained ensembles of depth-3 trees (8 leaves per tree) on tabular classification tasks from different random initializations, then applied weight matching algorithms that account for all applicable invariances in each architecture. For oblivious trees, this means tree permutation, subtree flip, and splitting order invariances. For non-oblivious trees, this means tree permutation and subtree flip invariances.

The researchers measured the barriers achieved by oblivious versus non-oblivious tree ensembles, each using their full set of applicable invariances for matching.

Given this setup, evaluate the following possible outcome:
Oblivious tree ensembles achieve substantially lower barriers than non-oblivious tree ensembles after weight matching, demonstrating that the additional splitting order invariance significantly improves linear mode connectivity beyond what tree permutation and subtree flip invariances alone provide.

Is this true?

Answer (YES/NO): YES